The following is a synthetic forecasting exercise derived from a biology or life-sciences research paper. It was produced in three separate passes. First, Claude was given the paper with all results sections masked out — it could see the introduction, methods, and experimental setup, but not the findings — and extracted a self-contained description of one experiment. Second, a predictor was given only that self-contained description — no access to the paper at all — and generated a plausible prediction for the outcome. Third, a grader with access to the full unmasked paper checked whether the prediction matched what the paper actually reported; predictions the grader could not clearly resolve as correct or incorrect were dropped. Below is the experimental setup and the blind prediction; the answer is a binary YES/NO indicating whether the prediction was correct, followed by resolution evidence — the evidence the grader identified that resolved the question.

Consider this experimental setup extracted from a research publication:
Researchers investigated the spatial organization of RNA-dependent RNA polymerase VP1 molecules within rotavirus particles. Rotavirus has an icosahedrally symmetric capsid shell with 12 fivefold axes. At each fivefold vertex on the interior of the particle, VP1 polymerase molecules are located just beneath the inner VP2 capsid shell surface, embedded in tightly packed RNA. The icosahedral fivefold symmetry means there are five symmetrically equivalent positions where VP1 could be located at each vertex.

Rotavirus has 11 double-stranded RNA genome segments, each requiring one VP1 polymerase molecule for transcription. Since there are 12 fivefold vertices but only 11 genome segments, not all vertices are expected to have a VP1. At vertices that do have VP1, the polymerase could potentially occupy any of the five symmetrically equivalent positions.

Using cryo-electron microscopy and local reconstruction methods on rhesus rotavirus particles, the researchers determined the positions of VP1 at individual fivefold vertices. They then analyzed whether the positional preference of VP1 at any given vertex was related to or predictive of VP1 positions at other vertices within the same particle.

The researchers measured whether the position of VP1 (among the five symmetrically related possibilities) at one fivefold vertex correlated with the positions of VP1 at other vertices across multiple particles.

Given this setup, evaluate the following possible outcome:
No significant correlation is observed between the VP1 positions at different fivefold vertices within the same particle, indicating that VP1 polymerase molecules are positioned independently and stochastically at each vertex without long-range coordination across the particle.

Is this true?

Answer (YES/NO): YES